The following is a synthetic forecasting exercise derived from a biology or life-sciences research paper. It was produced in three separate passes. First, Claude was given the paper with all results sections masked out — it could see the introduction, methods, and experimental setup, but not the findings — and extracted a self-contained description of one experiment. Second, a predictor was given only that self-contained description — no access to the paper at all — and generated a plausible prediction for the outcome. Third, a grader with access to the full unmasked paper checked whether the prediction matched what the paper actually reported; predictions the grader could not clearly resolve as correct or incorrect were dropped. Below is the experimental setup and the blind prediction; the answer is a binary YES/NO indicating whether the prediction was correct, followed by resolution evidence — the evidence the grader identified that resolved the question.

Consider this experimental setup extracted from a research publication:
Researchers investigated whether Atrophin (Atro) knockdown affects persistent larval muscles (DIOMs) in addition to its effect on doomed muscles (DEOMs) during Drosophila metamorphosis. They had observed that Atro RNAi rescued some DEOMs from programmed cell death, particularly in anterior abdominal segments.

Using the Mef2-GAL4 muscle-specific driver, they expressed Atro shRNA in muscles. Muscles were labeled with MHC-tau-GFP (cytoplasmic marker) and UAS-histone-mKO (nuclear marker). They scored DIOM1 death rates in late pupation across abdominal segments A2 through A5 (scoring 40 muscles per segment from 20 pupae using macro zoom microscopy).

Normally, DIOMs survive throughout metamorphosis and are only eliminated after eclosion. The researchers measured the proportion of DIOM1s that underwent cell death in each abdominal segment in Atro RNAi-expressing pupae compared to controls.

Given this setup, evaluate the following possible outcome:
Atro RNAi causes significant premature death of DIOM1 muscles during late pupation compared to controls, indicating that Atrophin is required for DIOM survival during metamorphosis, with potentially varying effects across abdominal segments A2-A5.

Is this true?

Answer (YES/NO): YES